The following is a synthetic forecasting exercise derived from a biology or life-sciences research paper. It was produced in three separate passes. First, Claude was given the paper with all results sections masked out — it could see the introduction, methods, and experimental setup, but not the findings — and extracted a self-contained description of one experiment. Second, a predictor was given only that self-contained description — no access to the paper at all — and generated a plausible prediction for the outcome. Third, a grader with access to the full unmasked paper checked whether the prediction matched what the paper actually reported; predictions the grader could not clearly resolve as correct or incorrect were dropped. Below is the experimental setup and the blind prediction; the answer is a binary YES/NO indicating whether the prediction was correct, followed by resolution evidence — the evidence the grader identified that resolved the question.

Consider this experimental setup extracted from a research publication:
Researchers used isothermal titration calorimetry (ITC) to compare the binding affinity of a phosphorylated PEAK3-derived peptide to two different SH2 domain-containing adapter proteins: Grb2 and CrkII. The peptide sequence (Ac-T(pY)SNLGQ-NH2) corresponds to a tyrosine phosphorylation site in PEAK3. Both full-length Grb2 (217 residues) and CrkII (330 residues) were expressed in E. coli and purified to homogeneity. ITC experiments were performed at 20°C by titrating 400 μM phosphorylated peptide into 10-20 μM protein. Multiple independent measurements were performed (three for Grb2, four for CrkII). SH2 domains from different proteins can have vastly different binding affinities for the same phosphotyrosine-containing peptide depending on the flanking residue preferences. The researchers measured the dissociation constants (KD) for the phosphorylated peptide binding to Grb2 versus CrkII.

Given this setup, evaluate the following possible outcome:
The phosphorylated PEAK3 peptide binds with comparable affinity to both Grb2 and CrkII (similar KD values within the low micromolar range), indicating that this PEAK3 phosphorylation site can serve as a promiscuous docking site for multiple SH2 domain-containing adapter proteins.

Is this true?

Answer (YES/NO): NO